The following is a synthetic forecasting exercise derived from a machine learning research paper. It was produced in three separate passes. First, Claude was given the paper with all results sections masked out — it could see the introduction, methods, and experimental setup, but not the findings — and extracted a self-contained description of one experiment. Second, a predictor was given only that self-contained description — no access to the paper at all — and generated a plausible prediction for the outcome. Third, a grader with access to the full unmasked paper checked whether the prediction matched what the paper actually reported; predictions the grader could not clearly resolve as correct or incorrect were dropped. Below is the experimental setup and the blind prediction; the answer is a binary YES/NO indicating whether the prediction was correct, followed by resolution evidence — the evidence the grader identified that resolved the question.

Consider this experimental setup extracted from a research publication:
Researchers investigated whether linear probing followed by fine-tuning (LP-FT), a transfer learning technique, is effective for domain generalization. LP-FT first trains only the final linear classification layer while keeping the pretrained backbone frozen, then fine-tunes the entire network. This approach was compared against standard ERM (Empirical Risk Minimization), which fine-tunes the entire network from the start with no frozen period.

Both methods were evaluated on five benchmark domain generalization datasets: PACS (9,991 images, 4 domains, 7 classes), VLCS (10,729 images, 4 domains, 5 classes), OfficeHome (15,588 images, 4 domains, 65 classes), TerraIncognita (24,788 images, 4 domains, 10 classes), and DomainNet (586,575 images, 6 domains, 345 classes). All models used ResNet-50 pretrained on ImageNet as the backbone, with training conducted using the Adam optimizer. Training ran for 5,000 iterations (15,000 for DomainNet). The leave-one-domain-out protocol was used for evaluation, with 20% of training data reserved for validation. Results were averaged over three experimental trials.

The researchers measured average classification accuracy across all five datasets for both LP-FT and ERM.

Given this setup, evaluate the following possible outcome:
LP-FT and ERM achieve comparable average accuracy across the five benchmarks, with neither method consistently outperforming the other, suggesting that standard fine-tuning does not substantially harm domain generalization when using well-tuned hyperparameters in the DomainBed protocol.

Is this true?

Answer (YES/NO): NO